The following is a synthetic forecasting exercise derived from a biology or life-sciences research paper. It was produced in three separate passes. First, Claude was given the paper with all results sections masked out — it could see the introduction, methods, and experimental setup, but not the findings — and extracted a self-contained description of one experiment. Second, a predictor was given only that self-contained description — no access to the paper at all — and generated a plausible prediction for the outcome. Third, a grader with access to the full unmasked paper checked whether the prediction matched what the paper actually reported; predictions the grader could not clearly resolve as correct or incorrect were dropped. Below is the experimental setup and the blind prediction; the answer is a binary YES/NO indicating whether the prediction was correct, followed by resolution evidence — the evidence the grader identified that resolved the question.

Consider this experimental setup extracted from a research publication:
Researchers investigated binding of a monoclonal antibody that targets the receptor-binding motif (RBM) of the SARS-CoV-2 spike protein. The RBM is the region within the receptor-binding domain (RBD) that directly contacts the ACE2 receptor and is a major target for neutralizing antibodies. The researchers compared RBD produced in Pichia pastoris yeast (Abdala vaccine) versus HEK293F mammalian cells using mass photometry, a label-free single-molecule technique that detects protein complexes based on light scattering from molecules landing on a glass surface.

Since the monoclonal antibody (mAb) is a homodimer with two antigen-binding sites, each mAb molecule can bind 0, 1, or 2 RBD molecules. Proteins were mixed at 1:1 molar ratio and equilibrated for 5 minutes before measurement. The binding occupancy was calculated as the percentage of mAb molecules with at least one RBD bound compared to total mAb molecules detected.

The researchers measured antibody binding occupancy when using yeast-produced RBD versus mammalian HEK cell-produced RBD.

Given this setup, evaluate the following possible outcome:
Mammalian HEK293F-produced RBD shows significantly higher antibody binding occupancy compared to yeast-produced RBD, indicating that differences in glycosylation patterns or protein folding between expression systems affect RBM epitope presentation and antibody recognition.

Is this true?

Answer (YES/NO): YES